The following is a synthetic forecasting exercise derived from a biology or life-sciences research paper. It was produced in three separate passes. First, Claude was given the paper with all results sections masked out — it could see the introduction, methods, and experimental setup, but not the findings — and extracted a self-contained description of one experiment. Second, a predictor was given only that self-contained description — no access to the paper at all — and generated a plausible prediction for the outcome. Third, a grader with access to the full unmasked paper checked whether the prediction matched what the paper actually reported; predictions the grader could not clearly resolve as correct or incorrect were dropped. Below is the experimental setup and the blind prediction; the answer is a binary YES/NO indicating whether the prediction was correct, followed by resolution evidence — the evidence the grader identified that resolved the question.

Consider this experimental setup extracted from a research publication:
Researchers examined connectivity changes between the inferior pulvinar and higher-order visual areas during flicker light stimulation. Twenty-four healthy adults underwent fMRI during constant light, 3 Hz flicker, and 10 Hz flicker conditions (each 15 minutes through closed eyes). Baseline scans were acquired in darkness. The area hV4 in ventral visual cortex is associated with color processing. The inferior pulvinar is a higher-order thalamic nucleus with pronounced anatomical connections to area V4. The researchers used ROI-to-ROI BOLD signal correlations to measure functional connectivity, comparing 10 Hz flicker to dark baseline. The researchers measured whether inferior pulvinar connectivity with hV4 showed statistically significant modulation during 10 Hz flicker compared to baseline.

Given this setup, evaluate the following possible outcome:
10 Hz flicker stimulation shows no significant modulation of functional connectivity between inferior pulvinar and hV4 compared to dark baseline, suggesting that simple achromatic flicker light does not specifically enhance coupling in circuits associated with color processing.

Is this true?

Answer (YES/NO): YES